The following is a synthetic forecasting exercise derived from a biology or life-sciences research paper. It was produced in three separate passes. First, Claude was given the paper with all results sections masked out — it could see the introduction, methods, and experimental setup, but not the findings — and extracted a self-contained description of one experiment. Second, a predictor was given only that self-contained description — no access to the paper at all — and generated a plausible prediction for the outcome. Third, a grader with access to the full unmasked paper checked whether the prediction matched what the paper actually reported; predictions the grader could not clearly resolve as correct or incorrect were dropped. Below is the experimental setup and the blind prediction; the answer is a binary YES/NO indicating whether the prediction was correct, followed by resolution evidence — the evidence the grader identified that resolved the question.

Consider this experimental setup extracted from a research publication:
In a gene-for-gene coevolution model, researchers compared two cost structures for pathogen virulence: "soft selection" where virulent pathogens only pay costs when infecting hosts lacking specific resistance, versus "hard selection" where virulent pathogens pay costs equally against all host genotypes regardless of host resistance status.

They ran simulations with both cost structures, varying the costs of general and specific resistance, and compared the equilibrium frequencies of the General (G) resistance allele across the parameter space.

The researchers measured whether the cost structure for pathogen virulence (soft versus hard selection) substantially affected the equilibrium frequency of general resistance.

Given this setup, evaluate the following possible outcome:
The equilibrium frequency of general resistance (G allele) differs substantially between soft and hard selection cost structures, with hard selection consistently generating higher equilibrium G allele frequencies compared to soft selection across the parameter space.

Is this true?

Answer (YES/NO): NO